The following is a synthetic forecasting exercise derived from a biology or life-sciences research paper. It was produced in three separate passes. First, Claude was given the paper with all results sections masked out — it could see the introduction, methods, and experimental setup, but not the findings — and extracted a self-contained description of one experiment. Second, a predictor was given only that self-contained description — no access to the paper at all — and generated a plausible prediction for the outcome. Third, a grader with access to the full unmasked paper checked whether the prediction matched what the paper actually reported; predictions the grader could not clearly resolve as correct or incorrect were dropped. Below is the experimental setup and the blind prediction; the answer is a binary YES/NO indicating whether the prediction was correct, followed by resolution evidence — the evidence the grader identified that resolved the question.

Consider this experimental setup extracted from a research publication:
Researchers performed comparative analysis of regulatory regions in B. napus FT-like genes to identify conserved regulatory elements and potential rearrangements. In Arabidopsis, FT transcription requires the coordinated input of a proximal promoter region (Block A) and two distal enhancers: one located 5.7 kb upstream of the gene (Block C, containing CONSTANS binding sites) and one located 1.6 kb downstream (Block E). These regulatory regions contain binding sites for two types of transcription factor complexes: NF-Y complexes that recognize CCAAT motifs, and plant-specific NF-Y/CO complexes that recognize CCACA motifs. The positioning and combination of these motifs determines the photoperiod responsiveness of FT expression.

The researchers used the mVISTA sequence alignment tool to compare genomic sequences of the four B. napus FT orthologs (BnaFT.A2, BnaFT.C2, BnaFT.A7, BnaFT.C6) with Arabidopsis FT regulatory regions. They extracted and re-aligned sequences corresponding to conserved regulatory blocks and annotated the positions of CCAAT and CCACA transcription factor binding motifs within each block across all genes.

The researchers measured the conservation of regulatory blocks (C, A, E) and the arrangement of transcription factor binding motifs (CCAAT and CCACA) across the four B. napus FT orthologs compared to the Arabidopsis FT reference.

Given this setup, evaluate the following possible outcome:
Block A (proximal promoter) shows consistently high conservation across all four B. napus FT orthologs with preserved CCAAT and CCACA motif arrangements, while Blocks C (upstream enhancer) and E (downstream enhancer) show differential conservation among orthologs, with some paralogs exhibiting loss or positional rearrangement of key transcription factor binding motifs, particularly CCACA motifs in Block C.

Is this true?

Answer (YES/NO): NO